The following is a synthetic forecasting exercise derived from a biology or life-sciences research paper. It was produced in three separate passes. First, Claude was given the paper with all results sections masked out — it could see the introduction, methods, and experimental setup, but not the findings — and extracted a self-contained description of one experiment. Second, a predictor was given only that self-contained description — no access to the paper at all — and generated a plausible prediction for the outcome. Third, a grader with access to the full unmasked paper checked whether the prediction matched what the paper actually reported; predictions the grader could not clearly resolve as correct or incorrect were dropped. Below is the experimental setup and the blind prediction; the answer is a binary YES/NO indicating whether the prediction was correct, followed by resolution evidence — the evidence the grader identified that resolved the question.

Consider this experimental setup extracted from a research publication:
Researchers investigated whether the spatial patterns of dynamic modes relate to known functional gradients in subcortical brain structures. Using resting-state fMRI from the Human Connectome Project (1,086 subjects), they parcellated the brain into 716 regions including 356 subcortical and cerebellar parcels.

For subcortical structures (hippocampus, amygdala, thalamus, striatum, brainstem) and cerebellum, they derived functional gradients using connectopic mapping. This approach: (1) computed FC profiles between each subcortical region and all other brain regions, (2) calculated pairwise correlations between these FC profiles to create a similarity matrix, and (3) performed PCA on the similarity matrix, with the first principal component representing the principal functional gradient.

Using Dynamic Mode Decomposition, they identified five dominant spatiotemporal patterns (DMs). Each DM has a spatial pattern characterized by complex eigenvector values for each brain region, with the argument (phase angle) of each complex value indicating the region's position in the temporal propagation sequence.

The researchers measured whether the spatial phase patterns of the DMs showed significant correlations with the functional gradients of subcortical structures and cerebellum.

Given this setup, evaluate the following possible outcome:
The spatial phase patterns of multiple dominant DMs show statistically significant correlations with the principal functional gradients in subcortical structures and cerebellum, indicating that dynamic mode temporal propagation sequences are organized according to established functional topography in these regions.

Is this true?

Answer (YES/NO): NO